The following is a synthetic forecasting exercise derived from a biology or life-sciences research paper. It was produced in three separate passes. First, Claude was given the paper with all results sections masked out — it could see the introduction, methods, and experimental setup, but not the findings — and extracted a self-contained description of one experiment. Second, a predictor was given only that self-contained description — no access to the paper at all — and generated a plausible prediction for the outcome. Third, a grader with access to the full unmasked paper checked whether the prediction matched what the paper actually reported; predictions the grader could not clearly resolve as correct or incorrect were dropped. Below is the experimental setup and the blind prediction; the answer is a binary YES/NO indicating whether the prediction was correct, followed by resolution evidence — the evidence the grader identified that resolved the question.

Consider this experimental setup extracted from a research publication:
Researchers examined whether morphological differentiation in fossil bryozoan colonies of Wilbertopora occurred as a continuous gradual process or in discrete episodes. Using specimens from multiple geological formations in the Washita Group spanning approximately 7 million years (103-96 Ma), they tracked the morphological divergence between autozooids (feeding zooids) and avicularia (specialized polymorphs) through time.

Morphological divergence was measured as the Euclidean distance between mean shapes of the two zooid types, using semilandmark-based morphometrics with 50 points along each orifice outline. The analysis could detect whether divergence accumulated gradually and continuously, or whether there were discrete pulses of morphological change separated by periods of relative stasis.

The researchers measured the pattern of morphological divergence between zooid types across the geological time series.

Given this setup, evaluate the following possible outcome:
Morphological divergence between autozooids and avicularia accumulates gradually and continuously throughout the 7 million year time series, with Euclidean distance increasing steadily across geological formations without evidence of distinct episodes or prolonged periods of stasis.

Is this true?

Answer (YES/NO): NO